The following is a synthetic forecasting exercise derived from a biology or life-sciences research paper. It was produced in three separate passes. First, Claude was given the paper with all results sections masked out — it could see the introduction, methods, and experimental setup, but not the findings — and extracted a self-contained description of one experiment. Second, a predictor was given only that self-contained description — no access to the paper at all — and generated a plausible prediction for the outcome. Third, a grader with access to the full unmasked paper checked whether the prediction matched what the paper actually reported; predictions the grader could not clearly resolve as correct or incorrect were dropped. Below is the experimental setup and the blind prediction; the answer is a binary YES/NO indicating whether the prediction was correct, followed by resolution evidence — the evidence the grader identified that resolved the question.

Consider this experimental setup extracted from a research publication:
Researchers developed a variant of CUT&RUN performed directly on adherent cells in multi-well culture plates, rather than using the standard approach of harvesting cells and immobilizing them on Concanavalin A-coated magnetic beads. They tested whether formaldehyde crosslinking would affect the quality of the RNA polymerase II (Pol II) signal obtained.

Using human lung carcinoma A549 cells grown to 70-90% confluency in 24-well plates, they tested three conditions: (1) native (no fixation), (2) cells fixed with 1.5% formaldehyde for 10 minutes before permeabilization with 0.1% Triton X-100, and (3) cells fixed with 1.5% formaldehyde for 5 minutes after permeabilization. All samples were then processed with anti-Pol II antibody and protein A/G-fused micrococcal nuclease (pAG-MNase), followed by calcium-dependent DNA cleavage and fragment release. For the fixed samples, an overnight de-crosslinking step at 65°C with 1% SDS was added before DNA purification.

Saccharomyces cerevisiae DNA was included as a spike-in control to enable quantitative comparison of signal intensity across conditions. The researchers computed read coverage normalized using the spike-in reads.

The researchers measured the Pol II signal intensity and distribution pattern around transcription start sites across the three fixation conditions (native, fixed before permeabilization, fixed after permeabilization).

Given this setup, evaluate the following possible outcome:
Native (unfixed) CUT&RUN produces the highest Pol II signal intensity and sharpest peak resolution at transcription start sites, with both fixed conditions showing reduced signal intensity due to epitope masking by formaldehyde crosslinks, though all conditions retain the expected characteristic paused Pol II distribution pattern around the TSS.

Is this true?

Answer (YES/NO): NO